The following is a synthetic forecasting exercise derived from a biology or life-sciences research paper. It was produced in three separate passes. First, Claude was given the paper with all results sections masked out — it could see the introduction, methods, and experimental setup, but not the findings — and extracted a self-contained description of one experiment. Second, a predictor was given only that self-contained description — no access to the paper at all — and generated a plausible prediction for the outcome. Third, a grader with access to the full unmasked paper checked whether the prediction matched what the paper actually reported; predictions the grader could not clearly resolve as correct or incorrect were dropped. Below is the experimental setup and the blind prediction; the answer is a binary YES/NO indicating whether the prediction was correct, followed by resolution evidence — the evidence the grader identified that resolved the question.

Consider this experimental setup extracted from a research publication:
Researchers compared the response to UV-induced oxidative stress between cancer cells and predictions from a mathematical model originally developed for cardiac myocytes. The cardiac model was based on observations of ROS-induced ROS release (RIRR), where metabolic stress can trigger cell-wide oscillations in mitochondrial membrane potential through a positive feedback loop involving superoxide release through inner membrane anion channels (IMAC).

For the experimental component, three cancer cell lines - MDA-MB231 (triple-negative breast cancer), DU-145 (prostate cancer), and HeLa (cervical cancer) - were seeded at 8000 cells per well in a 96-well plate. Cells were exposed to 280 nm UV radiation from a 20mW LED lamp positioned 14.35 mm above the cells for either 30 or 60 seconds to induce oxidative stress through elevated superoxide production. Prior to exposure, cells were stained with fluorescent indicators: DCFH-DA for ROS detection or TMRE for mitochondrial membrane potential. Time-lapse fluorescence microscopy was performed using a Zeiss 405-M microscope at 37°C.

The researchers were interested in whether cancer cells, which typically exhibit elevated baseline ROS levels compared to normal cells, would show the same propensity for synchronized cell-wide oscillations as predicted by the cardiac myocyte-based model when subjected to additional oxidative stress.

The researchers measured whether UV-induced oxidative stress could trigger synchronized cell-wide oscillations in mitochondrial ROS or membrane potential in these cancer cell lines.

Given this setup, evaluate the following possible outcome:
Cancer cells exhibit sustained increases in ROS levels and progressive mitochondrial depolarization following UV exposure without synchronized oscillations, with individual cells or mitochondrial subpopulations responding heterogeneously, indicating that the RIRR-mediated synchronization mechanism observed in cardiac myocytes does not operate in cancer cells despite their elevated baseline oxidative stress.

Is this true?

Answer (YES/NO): NO